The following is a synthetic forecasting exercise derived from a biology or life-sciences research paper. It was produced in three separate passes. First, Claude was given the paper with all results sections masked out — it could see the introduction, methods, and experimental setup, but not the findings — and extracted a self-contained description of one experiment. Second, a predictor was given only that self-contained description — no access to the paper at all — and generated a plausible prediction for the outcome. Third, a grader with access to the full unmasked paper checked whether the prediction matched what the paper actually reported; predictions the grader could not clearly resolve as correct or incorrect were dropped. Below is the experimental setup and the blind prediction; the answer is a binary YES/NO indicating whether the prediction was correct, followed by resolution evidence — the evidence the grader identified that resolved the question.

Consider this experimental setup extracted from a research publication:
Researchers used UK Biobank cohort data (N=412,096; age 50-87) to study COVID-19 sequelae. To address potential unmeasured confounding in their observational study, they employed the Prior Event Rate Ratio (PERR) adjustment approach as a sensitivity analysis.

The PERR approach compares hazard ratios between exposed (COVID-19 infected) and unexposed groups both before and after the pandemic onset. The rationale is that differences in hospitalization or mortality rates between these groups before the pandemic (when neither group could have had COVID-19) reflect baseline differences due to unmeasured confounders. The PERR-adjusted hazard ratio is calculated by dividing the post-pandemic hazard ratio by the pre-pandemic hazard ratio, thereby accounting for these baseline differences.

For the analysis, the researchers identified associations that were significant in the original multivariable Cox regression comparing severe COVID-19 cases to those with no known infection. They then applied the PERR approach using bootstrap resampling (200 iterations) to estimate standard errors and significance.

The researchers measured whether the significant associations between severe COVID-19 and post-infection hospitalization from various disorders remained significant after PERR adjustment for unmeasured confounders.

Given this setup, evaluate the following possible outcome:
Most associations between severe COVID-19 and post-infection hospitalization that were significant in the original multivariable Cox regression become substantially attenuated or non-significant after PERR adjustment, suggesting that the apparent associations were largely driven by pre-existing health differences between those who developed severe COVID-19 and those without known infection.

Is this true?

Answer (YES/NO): NO